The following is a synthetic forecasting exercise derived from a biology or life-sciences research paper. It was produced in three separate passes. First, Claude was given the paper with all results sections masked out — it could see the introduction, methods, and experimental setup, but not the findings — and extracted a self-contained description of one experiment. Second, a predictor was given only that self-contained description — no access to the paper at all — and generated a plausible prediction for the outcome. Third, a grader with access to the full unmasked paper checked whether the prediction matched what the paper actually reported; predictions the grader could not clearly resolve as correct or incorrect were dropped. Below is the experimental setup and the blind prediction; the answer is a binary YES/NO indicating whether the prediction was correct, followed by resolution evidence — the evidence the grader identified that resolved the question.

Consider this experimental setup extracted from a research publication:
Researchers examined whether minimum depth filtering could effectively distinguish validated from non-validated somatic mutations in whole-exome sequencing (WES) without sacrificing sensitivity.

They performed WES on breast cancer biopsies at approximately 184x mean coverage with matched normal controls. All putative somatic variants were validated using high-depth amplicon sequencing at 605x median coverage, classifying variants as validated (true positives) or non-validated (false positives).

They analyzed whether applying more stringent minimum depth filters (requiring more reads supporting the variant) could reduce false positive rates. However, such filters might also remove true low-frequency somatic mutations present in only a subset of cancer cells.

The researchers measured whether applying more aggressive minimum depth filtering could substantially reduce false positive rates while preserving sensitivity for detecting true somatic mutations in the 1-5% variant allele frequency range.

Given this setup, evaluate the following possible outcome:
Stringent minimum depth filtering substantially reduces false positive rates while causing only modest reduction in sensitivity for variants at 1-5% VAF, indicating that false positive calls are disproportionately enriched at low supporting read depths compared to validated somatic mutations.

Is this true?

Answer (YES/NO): NO